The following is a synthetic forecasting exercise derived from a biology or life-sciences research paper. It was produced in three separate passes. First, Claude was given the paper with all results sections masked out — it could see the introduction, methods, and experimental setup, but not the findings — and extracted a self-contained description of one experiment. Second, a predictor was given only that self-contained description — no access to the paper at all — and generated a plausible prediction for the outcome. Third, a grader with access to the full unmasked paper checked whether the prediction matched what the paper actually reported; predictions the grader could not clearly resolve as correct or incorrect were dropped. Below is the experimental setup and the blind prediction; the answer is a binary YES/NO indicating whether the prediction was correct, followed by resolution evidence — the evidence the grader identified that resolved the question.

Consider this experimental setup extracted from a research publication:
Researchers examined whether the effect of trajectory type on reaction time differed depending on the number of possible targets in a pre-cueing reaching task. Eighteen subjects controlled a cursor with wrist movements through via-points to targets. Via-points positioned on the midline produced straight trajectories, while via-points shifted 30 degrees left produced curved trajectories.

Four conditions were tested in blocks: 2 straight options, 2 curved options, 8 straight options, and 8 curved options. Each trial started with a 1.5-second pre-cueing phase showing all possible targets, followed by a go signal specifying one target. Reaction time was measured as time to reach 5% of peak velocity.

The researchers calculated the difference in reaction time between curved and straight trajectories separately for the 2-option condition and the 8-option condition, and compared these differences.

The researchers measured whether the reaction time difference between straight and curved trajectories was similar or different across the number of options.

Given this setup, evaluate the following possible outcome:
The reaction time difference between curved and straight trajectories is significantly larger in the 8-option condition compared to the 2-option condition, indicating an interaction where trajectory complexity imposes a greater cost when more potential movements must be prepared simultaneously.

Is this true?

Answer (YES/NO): NO